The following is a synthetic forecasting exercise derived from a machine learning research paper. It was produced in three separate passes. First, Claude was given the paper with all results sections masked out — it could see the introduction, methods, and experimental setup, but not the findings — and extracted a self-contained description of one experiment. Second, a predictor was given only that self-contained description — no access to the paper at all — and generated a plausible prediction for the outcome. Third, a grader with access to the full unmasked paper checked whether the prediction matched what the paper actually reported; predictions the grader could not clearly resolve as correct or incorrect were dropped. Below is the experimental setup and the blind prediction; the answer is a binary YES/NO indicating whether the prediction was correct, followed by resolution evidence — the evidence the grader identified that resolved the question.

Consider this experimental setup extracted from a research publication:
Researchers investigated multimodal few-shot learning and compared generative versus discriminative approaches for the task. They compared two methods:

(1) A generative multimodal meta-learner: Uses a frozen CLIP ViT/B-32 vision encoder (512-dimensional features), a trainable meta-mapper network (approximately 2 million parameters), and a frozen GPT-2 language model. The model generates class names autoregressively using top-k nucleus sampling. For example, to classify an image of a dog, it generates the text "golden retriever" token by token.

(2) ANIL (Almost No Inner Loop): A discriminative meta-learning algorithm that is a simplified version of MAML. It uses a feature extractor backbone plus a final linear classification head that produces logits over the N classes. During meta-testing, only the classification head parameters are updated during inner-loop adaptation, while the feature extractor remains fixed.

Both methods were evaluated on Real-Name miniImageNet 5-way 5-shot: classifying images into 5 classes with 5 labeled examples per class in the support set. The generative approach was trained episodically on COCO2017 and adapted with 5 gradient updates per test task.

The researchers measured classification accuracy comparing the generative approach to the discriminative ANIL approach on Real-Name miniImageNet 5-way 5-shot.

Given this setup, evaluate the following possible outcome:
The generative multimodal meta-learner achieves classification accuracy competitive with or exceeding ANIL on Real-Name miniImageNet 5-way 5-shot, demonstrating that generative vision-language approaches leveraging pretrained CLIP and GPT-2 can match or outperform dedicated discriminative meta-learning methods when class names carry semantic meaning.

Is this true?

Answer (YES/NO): NO